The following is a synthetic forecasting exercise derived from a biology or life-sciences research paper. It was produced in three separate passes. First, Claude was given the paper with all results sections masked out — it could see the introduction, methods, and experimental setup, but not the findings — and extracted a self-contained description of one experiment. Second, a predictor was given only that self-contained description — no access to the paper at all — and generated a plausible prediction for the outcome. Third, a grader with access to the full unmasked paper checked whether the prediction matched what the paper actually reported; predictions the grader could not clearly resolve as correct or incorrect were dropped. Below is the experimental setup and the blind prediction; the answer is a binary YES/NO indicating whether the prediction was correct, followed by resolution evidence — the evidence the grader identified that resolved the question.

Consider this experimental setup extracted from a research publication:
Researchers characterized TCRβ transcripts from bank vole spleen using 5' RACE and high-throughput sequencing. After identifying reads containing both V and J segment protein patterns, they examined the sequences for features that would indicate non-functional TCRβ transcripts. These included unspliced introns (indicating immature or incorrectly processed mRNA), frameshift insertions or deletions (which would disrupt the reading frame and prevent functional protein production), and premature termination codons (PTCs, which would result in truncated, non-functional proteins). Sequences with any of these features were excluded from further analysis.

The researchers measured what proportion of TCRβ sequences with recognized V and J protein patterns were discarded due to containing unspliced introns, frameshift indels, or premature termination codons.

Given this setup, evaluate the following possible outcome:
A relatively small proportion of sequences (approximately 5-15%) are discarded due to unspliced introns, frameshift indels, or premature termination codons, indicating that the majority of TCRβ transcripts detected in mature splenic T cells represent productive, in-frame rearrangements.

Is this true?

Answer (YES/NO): NO